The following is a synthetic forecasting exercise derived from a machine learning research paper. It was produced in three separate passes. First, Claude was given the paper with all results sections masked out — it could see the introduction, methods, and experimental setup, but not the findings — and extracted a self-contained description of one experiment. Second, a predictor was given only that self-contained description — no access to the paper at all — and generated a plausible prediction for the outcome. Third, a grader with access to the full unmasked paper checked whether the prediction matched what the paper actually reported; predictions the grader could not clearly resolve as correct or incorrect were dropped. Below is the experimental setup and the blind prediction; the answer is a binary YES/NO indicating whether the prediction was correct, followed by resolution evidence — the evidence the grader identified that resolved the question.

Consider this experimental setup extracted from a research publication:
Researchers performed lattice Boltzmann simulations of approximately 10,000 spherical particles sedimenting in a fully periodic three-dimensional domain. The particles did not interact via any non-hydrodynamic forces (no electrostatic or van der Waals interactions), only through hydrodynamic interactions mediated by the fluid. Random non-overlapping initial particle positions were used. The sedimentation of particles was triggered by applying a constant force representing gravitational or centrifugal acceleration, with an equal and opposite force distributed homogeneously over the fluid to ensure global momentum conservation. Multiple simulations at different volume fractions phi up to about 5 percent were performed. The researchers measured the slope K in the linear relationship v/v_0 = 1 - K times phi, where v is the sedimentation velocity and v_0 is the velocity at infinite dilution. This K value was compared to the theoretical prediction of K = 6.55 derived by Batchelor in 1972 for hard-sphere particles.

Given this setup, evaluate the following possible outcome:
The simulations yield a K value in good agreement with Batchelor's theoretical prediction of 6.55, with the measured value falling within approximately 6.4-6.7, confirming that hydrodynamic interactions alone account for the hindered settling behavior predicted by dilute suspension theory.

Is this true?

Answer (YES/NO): NO